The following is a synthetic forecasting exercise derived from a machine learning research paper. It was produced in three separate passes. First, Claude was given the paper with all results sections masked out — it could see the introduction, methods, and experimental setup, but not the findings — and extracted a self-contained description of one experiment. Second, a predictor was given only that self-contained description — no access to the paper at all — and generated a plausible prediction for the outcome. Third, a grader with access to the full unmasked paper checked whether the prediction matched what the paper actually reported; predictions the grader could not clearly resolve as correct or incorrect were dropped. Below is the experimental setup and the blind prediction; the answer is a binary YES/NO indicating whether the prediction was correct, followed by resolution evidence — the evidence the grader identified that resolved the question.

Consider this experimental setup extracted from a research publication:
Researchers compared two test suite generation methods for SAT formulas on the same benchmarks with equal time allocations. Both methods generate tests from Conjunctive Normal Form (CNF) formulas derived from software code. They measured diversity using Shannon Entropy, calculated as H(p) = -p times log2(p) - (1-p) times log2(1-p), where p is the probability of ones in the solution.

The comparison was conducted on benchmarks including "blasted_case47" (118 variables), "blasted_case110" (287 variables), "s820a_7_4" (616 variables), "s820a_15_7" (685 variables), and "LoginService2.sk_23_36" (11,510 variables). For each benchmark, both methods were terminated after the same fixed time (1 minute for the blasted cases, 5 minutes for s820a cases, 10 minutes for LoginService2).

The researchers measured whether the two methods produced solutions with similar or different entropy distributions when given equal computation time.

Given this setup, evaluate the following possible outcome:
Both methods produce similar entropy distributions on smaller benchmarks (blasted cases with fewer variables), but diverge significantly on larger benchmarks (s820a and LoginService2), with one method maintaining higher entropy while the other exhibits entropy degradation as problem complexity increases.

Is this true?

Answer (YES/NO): NO